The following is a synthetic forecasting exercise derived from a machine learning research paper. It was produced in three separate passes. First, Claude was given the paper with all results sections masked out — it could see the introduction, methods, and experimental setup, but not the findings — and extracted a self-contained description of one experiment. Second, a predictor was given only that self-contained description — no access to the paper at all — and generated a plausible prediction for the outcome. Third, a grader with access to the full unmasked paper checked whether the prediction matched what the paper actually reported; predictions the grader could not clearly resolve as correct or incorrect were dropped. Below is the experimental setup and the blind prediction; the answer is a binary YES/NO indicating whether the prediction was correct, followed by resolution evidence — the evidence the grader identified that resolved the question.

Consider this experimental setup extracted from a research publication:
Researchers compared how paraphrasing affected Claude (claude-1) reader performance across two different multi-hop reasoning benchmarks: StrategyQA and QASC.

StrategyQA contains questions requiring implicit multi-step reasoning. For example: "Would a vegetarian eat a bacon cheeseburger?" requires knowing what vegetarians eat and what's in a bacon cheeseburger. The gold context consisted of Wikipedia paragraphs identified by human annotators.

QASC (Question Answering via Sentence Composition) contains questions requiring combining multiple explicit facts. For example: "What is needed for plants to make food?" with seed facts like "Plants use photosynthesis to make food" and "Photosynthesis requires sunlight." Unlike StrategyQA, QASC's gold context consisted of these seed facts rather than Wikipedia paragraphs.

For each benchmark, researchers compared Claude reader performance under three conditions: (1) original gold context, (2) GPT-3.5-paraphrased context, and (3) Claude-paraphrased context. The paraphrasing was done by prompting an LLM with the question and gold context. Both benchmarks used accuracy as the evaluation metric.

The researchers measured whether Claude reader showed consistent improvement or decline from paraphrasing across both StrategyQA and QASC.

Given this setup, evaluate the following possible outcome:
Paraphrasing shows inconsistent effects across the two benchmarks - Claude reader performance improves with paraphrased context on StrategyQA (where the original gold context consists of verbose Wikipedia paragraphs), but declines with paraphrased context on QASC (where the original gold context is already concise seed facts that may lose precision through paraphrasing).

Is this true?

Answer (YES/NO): YES